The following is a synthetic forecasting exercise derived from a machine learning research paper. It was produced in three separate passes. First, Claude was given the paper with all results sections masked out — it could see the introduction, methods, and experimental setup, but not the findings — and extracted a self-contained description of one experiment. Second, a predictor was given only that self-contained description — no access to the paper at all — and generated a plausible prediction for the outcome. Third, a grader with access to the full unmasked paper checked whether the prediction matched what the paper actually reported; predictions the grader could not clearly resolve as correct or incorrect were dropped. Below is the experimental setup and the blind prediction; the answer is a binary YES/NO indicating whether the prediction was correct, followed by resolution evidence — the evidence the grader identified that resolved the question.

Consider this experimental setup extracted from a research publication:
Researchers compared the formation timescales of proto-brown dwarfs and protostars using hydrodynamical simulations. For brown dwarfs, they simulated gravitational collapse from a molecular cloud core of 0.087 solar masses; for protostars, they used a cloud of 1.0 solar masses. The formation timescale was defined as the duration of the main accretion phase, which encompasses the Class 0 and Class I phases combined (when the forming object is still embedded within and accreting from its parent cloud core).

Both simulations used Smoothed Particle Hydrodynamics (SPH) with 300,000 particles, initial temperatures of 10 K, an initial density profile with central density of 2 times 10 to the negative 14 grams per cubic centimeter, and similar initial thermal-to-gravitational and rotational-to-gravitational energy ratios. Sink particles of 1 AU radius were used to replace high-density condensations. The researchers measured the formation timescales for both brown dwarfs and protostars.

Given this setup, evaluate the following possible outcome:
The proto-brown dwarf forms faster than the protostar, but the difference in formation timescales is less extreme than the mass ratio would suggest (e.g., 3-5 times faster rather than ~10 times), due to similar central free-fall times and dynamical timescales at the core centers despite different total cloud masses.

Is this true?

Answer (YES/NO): NO